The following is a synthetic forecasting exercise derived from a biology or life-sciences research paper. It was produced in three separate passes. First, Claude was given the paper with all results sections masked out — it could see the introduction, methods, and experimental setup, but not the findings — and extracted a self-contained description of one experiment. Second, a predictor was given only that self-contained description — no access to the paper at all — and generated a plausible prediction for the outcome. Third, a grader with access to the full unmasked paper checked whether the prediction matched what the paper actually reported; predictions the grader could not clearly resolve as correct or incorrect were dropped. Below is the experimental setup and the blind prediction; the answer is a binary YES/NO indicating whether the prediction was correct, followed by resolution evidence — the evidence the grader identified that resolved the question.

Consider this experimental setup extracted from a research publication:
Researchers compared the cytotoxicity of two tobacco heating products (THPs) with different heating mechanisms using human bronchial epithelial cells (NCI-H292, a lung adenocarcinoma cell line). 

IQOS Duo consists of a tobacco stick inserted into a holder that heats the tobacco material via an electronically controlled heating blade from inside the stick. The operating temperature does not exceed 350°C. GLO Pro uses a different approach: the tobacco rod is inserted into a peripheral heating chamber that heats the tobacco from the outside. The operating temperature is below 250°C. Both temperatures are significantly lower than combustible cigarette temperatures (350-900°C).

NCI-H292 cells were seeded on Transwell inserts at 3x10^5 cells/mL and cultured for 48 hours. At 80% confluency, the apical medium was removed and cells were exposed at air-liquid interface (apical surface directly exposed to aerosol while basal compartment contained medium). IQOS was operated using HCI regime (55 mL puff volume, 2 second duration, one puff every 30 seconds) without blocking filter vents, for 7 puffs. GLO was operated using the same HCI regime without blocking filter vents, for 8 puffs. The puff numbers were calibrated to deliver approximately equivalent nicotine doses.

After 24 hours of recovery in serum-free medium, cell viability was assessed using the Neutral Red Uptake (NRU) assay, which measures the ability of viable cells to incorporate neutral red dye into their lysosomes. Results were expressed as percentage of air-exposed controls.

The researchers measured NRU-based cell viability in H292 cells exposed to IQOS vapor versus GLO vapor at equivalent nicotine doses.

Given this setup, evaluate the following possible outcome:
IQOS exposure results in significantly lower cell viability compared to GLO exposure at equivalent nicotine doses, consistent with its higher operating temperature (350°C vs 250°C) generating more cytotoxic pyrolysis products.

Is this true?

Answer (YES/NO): NO